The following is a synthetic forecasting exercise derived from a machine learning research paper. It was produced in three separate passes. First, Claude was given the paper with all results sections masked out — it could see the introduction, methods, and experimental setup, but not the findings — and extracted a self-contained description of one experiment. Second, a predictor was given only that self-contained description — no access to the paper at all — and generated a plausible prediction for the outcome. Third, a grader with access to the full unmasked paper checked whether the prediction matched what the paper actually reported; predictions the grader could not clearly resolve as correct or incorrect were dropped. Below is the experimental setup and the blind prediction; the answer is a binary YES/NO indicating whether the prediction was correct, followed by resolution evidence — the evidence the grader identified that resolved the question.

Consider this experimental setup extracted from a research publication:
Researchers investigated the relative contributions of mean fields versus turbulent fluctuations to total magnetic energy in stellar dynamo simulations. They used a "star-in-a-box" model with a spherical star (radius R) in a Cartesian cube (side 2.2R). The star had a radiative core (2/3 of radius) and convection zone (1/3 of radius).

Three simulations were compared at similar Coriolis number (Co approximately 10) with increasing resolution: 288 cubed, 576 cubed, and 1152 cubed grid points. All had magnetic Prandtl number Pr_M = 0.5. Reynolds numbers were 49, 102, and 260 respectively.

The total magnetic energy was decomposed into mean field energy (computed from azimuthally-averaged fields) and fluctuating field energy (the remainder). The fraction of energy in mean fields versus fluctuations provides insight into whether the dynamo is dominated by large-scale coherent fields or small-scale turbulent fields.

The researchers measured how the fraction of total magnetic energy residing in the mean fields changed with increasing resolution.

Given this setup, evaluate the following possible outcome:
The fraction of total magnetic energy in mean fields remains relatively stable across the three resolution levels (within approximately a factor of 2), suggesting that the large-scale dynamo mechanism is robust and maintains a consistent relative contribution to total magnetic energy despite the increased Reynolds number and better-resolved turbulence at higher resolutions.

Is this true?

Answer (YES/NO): NO